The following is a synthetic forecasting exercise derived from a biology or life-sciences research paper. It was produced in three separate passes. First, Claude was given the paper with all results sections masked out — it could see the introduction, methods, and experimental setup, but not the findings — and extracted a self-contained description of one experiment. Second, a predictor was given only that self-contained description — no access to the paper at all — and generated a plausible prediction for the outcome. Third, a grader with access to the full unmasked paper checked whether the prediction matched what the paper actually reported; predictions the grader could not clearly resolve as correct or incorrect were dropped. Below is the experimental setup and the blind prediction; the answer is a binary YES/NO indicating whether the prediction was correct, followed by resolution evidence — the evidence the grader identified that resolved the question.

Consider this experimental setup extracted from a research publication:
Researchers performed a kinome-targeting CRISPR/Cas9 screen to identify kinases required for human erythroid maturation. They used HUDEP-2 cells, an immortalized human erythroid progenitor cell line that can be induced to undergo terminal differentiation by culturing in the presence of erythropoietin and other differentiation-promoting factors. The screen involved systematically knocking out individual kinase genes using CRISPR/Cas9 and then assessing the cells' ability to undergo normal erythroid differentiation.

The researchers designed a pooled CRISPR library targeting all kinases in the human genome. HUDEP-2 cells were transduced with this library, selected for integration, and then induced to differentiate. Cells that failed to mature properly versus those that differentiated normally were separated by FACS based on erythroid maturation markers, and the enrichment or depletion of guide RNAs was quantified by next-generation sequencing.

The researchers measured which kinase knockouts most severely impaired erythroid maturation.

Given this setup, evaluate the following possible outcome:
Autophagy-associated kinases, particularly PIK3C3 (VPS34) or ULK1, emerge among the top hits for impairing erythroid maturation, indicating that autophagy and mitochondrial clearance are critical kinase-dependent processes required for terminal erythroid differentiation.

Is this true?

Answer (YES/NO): NO